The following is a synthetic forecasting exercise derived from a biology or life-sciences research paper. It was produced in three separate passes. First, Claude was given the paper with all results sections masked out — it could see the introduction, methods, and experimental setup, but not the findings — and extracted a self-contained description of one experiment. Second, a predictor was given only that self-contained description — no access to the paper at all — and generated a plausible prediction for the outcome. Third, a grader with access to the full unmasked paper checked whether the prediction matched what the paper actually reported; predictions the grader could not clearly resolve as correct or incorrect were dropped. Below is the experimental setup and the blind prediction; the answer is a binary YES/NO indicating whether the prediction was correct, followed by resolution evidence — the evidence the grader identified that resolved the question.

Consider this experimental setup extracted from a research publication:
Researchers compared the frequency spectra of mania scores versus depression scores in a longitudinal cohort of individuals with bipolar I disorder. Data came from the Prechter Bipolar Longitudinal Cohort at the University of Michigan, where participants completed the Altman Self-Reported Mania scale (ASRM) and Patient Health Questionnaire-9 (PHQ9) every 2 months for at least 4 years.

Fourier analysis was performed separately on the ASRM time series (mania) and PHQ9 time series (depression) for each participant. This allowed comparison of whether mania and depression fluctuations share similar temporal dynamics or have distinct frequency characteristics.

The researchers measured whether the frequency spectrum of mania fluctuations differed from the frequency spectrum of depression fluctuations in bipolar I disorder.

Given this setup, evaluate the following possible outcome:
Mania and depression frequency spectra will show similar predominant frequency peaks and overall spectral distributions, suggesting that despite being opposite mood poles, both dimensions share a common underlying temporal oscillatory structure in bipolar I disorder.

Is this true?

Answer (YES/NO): YES